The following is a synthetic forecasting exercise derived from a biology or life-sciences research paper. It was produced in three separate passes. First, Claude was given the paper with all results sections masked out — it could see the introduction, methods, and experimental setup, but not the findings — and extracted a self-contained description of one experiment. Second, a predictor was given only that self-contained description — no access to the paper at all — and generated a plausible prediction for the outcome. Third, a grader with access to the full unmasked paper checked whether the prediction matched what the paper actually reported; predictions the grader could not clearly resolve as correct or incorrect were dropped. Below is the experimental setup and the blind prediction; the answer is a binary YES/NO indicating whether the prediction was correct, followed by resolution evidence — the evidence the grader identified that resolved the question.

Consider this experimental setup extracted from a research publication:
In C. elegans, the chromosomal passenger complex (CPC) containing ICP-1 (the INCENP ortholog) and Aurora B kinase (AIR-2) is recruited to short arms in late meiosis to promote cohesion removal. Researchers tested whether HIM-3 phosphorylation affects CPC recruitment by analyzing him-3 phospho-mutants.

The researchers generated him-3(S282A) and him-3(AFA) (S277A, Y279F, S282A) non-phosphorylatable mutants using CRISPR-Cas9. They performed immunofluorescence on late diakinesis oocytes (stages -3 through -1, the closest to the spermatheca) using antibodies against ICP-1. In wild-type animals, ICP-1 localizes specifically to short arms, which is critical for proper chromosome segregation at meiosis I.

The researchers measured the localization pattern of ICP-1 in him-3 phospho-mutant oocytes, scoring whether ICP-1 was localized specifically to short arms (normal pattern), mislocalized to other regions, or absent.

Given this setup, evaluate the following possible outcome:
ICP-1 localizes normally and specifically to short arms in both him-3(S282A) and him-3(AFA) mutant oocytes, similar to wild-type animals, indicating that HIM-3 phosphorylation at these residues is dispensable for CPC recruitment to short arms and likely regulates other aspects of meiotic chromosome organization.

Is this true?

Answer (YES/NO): YES